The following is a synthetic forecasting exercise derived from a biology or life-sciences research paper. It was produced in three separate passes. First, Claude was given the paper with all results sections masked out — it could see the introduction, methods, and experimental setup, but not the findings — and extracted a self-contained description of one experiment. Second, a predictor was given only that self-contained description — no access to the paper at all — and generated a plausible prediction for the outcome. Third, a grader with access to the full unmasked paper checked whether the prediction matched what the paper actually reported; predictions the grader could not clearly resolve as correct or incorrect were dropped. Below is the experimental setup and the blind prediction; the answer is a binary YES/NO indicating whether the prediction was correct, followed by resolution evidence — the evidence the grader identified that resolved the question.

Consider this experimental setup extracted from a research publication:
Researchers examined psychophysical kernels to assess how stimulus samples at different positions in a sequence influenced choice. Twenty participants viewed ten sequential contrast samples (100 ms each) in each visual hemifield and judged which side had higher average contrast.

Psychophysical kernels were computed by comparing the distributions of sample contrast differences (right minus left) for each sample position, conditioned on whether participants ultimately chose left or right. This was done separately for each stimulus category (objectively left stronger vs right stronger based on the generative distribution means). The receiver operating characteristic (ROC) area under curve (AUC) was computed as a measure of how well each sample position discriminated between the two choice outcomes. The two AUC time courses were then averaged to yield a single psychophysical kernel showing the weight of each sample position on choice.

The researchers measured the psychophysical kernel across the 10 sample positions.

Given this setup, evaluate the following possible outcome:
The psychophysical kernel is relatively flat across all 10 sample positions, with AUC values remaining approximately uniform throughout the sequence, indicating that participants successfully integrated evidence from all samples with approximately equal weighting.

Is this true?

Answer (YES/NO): NO